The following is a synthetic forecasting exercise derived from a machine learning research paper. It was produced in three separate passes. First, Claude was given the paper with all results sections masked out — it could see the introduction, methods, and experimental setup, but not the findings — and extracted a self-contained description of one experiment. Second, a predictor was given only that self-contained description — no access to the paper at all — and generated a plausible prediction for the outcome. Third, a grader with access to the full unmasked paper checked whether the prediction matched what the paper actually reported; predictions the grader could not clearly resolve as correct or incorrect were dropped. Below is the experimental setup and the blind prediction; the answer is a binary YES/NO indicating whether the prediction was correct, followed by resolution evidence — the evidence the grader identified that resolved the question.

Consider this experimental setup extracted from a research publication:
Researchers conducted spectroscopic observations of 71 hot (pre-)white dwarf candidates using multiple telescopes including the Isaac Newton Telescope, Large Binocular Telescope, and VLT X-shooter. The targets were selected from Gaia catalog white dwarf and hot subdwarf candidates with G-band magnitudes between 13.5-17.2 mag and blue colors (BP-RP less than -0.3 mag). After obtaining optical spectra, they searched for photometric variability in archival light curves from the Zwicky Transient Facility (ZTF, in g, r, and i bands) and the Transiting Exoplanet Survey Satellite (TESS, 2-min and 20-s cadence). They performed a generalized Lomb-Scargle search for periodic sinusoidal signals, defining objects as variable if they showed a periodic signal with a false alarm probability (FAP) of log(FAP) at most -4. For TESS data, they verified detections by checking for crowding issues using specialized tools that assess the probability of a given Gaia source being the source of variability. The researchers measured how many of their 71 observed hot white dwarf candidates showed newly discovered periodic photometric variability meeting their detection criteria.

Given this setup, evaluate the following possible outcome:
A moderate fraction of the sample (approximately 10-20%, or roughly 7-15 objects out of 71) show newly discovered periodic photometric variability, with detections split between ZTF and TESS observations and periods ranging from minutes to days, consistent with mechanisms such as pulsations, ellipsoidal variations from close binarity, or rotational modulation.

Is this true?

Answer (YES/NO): NO